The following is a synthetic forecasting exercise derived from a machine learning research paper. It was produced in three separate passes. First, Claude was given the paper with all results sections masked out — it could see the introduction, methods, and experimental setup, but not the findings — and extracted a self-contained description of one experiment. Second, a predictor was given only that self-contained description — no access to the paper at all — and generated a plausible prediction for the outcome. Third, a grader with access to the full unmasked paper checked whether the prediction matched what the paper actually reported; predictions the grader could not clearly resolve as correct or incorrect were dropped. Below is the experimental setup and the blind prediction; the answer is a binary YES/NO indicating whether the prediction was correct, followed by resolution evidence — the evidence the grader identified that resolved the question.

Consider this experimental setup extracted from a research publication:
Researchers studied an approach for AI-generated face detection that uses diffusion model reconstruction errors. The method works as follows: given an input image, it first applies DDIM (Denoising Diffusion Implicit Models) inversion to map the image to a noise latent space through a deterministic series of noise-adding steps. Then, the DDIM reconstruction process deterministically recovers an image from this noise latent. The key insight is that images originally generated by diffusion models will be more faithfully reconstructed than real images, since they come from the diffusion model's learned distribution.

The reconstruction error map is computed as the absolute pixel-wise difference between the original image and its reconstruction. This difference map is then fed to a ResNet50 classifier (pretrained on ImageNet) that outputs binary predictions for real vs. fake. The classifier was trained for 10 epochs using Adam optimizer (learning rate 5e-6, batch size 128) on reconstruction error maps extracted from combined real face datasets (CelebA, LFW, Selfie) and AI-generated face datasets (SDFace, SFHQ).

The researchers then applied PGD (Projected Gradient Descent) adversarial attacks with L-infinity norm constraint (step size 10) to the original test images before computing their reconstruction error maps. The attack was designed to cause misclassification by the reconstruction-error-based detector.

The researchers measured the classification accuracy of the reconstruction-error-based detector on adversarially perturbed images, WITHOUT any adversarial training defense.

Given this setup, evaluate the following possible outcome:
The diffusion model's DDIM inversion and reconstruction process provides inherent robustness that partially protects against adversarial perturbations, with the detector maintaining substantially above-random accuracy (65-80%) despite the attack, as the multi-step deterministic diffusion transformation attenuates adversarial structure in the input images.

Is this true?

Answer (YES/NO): NO